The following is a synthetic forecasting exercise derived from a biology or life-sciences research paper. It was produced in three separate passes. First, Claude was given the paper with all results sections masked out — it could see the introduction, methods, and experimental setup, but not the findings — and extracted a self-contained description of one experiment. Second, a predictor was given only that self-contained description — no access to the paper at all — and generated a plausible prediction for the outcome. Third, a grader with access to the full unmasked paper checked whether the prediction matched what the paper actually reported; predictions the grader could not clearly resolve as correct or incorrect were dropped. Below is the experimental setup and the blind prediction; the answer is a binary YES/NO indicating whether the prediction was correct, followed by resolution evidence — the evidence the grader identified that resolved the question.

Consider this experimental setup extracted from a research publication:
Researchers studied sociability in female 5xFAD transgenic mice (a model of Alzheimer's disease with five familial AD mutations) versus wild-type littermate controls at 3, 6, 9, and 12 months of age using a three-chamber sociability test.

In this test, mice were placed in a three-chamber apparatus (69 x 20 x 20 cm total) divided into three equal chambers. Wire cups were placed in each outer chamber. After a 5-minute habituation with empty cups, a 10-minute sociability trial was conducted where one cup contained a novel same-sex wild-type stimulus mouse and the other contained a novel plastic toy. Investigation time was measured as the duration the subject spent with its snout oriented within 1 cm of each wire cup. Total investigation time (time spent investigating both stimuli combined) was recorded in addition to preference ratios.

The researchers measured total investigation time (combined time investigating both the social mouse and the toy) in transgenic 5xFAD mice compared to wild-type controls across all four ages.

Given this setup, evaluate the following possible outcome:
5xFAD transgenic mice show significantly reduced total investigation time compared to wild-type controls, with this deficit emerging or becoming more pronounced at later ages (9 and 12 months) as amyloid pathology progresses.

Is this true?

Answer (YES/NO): YES